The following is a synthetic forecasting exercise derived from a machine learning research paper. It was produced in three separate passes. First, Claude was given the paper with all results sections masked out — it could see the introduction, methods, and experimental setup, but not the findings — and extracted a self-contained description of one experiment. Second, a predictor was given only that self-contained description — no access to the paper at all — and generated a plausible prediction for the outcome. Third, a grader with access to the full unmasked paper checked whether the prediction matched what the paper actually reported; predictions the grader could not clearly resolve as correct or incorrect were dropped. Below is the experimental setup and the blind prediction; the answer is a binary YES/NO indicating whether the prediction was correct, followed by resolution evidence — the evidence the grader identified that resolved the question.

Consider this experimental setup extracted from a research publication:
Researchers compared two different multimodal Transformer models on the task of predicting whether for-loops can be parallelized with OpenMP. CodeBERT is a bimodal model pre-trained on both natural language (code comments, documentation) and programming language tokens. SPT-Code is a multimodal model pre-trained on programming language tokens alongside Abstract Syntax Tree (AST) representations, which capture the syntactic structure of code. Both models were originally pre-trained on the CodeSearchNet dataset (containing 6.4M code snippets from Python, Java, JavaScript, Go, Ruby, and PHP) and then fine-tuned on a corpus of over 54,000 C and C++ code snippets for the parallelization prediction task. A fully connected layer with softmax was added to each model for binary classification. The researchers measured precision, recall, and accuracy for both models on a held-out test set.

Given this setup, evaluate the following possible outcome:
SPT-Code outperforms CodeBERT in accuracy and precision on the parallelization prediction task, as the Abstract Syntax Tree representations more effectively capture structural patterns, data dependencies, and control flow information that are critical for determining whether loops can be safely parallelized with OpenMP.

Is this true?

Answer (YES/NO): NO